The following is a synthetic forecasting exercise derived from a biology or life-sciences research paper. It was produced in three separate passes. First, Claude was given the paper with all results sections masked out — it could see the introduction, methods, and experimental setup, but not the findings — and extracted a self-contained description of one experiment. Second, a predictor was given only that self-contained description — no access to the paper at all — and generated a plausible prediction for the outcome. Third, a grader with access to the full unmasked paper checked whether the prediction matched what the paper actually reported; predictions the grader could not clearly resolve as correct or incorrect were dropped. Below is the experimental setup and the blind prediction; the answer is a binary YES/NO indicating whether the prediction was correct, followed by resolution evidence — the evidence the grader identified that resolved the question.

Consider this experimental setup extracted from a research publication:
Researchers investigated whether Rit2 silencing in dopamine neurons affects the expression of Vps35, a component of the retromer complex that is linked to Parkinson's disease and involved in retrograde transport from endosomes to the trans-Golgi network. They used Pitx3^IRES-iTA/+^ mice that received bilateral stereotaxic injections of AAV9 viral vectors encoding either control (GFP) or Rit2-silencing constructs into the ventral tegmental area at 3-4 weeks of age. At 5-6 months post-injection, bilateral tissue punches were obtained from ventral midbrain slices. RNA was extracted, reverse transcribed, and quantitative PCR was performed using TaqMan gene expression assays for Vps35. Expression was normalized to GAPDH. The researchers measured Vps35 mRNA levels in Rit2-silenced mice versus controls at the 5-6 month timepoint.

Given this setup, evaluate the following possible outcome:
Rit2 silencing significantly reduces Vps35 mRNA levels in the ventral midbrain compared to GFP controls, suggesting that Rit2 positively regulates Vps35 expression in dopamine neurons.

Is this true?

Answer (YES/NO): NO